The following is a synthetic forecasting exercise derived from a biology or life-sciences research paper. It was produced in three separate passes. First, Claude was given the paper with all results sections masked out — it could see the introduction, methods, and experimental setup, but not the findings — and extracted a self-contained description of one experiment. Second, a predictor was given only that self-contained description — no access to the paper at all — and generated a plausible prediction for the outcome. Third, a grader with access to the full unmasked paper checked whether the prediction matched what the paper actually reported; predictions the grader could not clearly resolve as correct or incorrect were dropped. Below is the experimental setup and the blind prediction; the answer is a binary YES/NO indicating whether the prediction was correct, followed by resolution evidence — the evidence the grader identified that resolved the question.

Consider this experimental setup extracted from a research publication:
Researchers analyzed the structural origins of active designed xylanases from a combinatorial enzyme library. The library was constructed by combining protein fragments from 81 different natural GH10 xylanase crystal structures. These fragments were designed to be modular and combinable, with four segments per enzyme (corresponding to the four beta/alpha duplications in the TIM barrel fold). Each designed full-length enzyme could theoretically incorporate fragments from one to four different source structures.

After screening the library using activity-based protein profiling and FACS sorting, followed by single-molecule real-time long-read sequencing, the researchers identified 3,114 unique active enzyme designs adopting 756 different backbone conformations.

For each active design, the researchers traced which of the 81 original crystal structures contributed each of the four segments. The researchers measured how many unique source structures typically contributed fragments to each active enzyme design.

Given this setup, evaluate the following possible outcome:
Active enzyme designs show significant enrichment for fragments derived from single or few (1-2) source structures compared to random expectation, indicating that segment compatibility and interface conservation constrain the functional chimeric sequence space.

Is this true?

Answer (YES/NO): NO